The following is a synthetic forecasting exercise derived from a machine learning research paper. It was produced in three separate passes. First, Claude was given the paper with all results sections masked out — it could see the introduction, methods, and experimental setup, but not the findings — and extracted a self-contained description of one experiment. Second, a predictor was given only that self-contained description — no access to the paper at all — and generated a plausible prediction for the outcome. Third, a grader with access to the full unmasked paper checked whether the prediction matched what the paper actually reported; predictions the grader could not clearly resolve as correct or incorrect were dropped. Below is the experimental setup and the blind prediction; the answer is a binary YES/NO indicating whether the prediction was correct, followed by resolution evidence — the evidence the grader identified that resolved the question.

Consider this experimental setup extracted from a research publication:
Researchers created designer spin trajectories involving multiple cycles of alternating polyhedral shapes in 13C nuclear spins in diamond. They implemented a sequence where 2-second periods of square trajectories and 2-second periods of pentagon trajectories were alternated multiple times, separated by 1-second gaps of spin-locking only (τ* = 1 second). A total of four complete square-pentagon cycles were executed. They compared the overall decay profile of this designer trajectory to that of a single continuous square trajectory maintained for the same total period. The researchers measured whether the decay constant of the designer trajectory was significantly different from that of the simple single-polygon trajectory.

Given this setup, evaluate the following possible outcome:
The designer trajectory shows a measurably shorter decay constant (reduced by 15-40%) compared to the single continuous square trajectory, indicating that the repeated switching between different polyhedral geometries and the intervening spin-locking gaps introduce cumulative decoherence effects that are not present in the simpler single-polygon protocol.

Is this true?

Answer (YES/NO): YES